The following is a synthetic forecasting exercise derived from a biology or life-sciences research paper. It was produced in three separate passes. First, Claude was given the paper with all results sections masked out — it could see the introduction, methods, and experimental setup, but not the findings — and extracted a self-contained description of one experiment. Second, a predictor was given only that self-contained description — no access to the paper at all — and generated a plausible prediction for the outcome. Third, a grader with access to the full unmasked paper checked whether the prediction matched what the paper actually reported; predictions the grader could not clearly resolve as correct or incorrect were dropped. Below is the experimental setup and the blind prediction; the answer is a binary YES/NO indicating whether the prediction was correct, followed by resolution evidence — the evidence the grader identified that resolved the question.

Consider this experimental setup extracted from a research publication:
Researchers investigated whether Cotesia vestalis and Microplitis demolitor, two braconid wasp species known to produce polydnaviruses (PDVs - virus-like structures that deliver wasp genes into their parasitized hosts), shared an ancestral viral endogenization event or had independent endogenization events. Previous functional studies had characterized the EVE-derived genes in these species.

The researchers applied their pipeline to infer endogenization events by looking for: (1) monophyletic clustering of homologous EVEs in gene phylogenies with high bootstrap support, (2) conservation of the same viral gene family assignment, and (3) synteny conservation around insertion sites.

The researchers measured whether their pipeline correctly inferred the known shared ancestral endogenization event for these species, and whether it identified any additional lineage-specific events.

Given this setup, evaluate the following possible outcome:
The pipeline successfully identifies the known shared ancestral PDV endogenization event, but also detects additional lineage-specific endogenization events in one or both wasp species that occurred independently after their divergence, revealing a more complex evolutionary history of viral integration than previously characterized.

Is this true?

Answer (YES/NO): NO